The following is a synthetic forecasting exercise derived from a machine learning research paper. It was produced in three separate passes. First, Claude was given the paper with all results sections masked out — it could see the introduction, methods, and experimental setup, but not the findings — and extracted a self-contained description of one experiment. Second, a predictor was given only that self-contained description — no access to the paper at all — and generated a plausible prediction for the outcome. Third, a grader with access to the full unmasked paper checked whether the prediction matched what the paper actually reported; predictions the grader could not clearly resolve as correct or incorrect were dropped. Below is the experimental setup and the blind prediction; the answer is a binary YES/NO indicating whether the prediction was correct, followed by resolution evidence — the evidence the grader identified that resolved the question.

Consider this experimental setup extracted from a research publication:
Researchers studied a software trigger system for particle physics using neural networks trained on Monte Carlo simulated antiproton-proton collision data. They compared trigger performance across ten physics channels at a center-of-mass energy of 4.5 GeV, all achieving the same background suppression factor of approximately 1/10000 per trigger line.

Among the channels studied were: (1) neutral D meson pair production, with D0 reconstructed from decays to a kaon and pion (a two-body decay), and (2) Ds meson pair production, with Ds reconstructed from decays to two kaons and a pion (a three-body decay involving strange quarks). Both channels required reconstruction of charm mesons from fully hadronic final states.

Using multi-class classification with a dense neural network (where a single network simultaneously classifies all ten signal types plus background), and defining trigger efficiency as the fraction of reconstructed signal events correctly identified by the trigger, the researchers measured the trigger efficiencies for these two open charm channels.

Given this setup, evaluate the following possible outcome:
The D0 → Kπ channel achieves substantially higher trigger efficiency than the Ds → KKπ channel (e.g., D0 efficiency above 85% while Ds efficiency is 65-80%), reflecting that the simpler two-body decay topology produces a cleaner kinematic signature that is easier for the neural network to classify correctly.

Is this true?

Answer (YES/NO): NO